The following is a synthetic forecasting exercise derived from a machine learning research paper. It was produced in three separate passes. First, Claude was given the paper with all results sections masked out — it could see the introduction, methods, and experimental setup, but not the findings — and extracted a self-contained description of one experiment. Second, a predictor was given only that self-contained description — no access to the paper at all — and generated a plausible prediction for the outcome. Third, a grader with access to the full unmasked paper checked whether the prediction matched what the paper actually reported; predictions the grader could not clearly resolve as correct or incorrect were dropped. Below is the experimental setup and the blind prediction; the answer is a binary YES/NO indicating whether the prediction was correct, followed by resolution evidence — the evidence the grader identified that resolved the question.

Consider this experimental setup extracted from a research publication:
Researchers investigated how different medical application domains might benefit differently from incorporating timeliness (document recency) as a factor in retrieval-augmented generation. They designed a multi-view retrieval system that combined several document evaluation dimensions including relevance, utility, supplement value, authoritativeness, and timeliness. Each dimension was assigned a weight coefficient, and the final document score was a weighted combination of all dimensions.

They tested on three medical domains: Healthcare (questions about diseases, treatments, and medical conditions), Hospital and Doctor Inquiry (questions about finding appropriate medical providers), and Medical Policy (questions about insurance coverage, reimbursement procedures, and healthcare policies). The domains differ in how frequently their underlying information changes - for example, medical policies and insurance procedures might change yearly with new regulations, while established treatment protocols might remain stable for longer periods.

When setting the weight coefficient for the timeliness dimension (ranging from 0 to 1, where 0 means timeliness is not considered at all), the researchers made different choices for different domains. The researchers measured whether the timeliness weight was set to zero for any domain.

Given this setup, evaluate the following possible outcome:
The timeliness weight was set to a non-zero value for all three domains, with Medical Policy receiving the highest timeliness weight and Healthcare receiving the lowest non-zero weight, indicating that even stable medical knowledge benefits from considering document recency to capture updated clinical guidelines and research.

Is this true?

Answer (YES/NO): NO